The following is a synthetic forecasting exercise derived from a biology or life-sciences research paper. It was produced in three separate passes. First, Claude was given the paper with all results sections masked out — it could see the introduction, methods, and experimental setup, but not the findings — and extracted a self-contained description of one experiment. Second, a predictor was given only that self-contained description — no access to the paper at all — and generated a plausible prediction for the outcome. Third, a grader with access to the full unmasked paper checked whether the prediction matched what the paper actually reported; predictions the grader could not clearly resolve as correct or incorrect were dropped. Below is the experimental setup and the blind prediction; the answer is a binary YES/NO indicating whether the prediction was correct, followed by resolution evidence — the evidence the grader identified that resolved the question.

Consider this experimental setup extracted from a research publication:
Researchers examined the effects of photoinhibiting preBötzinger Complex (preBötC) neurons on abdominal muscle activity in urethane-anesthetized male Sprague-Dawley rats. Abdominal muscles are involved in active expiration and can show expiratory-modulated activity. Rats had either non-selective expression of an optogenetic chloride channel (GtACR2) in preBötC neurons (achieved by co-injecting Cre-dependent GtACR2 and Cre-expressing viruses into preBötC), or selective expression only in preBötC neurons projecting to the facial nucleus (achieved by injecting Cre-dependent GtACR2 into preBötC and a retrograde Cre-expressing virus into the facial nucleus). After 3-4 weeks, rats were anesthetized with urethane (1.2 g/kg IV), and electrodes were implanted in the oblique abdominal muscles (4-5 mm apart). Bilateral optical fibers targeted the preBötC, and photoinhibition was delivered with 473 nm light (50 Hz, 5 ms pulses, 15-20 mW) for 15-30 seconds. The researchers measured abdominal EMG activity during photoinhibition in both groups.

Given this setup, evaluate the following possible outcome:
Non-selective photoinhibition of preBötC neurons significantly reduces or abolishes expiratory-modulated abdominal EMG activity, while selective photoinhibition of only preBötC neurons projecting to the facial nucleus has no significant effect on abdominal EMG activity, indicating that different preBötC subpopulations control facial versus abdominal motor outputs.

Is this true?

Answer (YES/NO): NO